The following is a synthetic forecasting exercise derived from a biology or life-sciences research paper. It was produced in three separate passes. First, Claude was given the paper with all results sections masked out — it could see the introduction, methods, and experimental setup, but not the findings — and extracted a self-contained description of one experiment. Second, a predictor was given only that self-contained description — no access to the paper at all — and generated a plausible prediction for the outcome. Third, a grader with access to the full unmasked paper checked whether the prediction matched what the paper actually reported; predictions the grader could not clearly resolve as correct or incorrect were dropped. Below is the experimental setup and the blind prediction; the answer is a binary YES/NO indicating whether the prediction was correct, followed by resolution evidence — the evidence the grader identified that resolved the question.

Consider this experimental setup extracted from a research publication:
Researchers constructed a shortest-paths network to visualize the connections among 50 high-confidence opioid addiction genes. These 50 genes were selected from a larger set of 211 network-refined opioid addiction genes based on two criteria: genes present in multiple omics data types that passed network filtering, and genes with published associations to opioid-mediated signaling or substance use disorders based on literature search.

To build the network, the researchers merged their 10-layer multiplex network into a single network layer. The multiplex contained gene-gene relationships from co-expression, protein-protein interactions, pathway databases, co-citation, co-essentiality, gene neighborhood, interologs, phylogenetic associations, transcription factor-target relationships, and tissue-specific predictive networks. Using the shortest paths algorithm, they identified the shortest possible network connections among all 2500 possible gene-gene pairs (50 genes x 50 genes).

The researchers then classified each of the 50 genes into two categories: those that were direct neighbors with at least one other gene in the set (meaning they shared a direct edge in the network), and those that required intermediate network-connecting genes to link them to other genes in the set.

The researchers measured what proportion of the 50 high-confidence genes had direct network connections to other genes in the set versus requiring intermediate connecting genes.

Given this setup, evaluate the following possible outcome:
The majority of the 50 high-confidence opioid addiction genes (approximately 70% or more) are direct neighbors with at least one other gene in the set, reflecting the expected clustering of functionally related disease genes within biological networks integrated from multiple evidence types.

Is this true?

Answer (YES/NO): YES